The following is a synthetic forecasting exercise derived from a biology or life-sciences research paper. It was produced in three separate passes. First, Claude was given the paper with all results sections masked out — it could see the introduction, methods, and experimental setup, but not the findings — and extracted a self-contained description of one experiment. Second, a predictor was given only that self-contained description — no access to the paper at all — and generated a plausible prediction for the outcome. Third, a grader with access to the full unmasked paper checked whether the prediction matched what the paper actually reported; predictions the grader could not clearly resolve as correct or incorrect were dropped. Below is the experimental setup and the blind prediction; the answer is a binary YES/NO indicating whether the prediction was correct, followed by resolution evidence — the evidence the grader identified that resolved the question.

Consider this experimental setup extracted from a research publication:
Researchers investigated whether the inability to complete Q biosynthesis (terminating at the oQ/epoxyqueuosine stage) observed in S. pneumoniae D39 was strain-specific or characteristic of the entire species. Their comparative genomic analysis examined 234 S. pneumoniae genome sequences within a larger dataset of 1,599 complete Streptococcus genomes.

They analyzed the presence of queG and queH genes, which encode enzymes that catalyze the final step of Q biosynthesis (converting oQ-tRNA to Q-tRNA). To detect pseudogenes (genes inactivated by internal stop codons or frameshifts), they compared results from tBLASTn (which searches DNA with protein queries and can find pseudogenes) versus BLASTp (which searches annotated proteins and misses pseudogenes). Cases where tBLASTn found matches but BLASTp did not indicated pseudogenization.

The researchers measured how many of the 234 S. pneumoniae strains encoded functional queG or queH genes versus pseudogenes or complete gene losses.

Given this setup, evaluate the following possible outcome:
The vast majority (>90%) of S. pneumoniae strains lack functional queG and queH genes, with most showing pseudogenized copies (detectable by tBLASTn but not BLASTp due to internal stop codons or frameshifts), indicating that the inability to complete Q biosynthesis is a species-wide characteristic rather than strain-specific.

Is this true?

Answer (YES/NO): NO